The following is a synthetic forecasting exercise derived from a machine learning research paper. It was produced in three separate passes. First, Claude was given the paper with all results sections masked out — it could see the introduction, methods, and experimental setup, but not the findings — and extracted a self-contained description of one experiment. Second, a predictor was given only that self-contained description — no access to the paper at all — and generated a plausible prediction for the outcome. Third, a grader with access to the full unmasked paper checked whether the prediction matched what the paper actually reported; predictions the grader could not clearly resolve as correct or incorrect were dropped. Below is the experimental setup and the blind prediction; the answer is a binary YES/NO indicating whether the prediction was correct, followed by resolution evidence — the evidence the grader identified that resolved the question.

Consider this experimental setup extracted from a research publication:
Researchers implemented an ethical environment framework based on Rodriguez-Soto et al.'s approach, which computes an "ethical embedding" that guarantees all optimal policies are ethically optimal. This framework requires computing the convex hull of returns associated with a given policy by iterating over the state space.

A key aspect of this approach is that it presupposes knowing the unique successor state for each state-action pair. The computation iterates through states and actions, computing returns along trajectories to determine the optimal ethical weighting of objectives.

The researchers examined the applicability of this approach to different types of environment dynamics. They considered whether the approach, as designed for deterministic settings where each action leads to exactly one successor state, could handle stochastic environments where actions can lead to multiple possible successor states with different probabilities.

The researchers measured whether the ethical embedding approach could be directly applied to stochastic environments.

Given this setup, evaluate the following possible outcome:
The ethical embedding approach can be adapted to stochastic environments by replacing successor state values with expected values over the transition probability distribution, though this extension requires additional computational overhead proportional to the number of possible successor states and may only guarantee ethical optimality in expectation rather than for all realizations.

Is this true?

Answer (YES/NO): NO